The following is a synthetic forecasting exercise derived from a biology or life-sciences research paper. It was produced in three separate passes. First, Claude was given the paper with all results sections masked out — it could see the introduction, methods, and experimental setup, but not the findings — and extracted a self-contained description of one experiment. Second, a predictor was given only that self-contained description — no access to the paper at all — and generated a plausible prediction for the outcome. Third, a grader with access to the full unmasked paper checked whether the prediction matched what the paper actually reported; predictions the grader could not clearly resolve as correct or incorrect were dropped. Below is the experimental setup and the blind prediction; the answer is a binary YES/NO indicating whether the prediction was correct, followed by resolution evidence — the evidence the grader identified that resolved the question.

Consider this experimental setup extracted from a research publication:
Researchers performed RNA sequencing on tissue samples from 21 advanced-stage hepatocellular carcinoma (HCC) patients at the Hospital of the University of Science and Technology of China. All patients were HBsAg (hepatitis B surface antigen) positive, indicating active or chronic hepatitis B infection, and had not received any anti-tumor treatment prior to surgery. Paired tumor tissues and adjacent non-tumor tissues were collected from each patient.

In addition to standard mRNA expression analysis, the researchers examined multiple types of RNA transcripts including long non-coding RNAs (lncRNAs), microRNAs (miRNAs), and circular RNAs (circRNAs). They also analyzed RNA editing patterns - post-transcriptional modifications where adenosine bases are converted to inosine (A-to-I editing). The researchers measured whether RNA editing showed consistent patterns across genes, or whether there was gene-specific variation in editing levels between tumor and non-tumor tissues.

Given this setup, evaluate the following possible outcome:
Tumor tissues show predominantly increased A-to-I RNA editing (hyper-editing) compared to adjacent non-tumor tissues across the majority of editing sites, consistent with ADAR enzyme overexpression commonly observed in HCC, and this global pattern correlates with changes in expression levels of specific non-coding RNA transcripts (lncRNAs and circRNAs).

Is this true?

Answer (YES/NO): NO